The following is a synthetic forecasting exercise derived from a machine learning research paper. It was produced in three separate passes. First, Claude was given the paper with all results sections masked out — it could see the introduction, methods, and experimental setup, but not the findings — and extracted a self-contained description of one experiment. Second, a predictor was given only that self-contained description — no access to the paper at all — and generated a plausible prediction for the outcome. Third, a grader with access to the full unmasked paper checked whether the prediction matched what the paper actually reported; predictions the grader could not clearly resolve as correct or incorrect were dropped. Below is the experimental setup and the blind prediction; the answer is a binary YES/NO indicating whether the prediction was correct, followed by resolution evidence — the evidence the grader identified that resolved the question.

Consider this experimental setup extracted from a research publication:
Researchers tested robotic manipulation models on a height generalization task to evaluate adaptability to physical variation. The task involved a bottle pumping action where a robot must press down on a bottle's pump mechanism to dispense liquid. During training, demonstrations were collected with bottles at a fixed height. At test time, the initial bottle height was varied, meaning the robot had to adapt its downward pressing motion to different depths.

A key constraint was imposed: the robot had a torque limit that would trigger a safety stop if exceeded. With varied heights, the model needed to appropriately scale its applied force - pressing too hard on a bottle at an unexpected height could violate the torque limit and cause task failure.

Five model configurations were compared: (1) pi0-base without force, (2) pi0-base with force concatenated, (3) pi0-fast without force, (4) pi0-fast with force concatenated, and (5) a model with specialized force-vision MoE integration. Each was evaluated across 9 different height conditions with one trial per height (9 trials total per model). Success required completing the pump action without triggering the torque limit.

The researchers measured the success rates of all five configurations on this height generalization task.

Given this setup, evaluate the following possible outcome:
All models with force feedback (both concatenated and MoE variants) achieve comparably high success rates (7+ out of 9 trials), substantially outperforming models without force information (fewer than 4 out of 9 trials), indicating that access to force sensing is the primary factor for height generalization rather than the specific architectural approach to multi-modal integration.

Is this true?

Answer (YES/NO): NO